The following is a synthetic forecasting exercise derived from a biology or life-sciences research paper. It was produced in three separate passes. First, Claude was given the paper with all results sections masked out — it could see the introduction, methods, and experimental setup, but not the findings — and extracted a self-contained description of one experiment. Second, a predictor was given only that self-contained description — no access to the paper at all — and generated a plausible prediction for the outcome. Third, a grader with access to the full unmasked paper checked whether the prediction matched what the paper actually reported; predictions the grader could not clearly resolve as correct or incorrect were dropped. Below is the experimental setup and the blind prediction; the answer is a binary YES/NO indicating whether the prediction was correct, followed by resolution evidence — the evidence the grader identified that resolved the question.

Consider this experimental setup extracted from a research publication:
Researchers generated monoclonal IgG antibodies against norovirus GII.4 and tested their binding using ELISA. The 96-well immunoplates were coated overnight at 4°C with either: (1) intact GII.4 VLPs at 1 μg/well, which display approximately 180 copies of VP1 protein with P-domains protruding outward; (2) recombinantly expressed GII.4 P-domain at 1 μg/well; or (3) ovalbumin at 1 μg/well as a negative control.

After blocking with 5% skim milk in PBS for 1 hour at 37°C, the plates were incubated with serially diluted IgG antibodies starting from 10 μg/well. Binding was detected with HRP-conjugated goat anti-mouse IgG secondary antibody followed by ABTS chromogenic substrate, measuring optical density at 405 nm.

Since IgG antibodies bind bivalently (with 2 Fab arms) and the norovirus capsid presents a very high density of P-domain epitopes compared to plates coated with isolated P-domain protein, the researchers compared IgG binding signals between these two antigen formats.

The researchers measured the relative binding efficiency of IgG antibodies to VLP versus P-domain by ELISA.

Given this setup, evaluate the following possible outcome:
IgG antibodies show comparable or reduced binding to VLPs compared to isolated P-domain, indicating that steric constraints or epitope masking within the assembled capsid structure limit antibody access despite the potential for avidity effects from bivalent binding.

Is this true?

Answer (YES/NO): NO